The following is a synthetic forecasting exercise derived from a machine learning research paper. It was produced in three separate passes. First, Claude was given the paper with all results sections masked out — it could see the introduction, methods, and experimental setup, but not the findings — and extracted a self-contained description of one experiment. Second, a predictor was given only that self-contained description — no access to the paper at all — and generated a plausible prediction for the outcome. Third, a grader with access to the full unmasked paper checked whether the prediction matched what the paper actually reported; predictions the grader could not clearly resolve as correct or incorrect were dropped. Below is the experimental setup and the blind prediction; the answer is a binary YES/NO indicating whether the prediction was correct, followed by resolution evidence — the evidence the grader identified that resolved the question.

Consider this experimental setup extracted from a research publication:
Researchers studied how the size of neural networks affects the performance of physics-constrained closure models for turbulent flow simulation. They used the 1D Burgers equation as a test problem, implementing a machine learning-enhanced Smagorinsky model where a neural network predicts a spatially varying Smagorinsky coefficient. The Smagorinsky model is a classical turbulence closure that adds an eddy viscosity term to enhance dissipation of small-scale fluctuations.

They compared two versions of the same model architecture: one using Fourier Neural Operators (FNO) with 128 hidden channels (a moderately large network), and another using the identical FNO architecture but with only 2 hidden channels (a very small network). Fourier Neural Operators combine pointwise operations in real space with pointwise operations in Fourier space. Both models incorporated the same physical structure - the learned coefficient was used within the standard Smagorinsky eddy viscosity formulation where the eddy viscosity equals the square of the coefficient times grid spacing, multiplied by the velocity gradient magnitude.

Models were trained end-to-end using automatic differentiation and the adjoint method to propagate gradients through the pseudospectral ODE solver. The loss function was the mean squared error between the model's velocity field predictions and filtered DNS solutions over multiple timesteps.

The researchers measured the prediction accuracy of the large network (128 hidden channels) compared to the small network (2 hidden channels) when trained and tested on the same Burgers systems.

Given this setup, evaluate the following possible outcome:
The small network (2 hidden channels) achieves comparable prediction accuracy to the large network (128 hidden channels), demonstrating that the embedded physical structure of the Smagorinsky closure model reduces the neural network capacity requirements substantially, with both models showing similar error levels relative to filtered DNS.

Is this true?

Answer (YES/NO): NO